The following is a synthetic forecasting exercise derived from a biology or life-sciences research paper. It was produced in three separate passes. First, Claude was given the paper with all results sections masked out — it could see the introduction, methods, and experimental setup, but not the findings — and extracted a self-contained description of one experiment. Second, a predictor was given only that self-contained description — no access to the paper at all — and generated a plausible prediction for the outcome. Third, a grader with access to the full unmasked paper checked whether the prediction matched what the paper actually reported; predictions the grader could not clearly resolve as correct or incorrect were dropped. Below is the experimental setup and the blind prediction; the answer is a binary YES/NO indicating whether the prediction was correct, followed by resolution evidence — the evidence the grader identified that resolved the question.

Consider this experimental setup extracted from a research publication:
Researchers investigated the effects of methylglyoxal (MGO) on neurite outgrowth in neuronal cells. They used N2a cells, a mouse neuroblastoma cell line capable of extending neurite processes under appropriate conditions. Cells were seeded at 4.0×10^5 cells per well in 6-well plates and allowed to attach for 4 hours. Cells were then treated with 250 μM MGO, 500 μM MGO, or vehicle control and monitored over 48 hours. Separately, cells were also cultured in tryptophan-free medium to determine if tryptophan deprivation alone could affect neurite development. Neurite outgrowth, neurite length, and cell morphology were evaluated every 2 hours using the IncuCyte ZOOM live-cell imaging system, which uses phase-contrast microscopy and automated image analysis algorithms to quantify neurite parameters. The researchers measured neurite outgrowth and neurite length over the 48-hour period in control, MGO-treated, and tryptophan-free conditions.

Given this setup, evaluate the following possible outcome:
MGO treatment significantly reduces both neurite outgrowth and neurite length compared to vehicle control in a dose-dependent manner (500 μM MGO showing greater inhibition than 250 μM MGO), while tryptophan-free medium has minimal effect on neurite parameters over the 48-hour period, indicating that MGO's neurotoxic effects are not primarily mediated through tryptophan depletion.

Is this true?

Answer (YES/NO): NO